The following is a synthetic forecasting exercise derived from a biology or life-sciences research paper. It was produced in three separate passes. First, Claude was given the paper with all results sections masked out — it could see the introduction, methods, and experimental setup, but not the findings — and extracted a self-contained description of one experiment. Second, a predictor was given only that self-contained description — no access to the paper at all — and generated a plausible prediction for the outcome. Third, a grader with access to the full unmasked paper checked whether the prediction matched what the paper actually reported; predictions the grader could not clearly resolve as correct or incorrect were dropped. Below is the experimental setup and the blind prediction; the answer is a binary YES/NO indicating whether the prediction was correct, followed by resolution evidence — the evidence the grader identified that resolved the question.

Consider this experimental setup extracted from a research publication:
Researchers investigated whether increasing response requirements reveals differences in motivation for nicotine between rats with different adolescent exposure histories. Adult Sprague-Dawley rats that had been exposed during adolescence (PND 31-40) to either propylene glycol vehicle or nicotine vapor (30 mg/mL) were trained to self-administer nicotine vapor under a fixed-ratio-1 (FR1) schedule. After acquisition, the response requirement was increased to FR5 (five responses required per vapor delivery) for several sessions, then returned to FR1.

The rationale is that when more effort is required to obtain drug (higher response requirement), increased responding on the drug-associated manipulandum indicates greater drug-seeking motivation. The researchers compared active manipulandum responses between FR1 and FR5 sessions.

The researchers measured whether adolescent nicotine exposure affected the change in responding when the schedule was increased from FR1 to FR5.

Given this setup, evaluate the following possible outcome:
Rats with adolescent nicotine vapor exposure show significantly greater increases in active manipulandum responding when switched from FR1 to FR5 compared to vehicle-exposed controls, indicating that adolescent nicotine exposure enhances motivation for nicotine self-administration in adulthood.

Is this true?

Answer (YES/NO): NO